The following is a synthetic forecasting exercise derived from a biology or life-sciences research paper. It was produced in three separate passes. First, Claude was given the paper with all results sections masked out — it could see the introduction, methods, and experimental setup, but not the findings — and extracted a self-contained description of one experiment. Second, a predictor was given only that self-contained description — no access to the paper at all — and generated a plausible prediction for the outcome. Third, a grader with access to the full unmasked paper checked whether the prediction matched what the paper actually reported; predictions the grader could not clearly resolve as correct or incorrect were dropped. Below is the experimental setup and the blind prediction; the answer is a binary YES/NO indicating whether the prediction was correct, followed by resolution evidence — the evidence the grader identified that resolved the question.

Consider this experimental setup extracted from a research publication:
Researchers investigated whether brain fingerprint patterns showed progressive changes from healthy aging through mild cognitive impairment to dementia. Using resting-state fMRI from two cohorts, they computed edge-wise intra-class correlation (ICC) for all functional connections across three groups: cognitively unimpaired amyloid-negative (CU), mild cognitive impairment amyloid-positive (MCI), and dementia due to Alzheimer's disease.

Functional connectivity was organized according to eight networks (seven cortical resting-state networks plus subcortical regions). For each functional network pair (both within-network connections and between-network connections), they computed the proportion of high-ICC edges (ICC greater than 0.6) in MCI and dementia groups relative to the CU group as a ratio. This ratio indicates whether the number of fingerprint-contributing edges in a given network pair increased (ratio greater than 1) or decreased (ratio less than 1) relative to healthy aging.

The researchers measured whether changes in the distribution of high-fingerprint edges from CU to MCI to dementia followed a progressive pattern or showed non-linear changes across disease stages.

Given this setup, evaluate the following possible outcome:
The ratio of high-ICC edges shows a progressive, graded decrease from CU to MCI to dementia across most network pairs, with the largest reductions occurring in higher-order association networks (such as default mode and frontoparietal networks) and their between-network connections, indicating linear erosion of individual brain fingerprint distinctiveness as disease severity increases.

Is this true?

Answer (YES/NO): NO